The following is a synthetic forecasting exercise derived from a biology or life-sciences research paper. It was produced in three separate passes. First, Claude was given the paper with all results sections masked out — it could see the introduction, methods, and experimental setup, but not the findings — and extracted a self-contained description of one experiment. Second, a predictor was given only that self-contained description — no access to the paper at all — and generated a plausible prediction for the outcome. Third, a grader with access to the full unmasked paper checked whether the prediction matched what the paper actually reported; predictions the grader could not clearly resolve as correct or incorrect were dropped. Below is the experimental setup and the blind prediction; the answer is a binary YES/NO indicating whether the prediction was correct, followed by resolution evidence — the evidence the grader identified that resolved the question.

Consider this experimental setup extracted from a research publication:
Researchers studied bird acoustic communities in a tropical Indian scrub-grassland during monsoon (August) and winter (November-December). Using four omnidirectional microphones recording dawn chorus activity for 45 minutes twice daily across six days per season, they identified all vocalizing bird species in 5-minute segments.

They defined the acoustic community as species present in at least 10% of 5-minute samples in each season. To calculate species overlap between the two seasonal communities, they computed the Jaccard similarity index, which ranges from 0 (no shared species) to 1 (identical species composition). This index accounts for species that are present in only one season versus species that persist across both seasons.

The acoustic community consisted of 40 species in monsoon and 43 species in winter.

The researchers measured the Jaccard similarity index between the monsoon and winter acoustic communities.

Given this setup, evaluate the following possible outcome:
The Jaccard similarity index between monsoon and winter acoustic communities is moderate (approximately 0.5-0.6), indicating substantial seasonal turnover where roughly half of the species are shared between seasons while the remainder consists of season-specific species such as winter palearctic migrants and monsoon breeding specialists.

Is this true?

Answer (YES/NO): YES